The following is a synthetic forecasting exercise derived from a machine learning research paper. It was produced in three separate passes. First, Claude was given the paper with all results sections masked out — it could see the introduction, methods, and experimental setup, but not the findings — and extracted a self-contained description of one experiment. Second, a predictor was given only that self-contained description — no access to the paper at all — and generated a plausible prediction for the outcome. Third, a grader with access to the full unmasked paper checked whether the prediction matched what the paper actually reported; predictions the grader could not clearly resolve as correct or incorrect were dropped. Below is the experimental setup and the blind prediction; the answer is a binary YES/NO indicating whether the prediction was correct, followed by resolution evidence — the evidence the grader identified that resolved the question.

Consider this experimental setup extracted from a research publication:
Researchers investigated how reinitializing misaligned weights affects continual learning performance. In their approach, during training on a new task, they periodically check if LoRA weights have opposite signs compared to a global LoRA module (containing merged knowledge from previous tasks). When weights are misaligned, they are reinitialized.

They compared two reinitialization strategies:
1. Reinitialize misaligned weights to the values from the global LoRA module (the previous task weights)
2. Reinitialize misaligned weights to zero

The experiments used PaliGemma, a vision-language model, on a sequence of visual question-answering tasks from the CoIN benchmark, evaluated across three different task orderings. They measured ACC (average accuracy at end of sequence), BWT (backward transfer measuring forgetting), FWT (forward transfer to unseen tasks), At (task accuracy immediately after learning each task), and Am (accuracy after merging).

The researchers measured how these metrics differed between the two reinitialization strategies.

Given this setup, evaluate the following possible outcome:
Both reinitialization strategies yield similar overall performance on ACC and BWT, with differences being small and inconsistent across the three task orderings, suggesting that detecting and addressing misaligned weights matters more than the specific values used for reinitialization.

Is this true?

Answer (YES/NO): NO